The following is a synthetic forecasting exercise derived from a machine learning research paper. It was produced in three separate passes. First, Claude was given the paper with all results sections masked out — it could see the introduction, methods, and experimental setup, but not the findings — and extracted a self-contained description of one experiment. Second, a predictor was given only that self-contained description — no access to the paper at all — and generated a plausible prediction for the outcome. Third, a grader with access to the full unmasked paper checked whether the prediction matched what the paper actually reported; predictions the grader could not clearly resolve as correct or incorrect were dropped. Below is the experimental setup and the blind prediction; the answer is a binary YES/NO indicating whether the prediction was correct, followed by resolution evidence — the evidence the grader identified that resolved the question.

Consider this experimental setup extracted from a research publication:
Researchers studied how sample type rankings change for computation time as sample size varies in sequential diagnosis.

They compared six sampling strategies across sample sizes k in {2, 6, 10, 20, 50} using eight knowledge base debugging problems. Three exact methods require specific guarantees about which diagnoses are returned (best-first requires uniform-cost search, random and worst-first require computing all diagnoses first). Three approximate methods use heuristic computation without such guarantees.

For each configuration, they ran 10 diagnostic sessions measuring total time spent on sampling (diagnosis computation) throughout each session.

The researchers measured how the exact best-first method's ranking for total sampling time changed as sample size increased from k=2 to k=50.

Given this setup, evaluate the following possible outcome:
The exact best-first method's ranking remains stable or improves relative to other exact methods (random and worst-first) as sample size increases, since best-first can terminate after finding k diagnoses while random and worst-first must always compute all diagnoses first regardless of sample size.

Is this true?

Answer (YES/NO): YES